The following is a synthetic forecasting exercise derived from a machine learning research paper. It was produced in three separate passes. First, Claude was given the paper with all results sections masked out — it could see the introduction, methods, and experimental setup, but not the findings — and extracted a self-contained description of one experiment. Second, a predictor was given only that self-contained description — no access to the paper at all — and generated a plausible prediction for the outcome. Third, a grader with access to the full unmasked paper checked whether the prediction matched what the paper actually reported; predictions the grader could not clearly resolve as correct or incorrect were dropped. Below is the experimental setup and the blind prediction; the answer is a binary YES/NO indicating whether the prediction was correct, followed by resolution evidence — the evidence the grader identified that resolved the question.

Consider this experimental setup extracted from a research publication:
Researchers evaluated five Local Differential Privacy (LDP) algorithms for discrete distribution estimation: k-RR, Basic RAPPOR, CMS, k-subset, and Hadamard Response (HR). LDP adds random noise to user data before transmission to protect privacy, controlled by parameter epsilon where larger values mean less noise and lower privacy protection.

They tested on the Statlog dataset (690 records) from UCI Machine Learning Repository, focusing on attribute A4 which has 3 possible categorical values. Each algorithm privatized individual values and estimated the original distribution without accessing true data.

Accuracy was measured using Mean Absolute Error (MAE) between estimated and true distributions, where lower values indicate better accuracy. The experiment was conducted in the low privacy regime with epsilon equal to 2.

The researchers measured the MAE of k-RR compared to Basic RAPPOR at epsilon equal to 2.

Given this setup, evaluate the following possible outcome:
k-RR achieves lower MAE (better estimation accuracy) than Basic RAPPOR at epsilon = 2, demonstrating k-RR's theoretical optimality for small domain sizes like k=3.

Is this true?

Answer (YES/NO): YES